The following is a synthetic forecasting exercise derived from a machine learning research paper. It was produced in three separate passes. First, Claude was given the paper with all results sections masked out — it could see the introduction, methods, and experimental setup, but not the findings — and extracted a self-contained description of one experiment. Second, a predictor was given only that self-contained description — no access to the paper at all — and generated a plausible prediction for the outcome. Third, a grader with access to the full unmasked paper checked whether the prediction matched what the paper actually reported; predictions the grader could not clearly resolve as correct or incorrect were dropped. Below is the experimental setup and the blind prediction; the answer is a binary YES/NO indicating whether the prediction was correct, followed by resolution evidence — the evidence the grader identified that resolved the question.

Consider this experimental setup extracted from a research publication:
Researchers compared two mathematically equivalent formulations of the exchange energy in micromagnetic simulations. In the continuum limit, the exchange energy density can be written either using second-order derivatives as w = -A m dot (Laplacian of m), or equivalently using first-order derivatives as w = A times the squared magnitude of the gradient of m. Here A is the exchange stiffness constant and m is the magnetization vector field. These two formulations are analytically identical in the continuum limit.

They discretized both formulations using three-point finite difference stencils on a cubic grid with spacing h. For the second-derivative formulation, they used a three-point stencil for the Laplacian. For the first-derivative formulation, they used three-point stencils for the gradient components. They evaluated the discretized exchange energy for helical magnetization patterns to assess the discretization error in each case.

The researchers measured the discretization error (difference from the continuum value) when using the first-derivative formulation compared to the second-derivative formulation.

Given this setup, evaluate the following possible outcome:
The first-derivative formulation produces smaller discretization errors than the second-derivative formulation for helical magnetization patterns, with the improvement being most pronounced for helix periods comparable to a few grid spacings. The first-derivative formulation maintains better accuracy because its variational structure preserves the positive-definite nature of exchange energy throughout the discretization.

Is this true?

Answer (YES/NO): NO